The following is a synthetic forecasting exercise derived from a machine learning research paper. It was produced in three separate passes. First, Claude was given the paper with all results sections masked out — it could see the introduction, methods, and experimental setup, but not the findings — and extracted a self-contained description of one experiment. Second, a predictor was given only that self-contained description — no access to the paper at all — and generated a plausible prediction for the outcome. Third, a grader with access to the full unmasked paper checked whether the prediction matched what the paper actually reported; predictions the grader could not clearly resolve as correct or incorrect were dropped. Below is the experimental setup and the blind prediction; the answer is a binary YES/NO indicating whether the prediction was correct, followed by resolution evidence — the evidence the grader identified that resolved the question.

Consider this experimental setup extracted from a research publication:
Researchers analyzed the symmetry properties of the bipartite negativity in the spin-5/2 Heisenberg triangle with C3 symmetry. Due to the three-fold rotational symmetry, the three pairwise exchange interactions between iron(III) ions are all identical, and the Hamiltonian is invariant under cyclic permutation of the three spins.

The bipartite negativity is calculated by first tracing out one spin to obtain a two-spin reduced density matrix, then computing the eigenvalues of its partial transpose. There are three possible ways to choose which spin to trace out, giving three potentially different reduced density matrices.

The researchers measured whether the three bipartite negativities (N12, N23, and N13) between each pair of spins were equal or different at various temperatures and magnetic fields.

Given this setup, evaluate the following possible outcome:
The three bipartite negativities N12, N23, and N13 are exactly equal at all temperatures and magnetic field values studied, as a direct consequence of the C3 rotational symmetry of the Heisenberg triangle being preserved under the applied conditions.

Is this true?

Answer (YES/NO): YES